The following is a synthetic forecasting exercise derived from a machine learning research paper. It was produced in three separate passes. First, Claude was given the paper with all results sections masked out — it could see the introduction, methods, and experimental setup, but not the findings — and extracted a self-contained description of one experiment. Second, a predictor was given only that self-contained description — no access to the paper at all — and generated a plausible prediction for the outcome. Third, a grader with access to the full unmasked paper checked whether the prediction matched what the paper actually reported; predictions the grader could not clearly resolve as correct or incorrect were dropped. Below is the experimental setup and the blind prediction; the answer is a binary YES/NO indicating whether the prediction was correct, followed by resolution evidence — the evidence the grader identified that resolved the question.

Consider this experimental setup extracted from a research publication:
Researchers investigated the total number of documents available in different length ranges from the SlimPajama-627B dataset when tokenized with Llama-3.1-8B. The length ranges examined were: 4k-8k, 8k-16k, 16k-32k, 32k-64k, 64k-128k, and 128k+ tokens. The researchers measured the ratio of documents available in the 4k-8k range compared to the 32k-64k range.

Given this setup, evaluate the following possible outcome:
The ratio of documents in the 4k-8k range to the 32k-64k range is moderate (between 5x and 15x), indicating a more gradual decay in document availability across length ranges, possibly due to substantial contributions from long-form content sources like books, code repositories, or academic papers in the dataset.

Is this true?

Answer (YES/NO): NO